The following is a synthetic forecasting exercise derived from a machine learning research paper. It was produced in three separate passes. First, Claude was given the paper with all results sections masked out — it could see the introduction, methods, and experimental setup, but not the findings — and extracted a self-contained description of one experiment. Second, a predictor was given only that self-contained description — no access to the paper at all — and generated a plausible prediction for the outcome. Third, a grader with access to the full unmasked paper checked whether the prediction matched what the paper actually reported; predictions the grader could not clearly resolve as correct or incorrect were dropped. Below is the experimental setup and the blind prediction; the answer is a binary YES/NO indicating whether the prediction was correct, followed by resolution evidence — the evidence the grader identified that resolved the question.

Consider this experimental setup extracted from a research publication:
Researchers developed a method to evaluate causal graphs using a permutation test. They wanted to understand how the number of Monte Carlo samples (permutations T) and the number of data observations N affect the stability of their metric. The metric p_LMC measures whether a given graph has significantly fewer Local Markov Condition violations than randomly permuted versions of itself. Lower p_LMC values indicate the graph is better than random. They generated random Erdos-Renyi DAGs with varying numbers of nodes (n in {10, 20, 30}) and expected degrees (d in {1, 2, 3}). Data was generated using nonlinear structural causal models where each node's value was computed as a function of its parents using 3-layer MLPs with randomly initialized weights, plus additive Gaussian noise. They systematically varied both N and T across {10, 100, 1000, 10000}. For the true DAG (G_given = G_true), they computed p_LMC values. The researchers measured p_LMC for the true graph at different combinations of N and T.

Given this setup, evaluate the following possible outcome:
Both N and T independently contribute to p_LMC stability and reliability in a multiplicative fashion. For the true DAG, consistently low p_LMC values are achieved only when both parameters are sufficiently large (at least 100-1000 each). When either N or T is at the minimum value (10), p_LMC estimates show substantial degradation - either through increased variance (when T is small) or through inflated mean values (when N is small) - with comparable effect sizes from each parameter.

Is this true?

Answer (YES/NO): NO